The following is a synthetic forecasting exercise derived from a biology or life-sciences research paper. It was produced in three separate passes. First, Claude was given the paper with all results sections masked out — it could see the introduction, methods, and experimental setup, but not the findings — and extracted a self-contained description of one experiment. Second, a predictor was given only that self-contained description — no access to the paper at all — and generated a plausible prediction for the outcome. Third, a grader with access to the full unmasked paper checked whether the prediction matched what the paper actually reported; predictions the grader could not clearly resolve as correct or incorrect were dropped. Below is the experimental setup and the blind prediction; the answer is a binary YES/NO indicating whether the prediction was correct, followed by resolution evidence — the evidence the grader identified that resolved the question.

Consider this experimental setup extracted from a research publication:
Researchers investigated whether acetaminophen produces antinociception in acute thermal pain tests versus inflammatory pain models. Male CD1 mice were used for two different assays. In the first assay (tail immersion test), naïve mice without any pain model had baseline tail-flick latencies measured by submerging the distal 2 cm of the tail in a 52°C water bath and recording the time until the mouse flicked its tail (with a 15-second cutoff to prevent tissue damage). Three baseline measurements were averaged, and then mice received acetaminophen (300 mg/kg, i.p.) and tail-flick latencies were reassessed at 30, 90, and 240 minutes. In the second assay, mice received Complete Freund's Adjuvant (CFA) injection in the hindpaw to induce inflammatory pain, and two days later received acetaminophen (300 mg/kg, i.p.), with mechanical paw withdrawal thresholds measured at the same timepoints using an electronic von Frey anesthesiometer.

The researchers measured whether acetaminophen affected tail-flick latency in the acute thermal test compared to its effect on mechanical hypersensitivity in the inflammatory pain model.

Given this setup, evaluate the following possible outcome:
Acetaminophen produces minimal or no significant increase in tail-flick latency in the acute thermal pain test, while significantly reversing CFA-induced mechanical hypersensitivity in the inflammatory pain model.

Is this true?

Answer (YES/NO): YES